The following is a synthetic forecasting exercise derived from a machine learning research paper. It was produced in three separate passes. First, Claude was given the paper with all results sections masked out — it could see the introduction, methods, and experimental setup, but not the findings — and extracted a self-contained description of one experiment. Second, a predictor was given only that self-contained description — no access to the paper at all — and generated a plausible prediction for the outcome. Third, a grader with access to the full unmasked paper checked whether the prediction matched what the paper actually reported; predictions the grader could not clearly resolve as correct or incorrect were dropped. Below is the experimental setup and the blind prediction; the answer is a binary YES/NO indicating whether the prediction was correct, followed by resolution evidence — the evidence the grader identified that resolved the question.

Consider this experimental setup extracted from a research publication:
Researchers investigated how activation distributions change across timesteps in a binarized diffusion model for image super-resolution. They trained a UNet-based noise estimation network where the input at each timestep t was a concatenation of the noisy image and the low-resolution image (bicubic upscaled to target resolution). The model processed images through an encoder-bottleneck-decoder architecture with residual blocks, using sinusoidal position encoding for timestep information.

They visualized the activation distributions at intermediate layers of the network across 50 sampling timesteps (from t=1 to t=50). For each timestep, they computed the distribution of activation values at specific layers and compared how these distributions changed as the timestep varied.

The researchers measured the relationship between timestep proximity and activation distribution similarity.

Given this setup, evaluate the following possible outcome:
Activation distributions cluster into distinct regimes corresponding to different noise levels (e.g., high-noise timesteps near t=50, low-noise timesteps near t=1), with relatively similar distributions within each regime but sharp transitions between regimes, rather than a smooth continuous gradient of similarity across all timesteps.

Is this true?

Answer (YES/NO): NO